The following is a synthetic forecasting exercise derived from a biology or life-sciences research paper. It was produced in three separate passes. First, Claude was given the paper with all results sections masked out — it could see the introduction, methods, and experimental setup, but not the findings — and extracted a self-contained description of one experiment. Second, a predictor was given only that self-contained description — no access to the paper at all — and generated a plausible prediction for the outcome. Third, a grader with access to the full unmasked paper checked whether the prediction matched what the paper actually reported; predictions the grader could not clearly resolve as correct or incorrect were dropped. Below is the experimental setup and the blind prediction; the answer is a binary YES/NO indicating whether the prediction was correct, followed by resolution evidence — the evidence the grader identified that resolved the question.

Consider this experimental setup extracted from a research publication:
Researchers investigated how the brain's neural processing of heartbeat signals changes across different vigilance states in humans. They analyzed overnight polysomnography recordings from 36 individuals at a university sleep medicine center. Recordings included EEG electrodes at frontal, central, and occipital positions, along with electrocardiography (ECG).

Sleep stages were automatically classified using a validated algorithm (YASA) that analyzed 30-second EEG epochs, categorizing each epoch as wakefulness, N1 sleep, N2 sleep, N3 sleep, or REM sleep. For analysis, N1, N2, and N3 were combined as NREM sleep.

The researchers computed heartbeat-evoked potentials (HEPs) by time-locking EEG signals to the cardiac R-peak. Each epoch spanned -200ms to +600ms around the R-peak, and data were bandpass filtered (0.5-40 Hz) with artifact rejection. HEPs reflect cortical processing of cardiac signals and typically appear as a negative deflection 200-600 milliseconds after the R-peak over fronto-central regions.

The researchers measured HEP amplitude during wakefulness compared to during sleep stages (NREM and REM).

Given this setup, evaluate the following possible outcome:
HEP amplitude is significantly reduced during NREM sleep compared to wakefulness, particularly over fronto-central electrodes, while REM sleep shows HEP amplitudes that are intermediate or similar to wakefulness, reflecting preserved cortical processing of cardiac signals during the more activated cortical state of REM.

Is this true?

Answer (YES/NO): NO